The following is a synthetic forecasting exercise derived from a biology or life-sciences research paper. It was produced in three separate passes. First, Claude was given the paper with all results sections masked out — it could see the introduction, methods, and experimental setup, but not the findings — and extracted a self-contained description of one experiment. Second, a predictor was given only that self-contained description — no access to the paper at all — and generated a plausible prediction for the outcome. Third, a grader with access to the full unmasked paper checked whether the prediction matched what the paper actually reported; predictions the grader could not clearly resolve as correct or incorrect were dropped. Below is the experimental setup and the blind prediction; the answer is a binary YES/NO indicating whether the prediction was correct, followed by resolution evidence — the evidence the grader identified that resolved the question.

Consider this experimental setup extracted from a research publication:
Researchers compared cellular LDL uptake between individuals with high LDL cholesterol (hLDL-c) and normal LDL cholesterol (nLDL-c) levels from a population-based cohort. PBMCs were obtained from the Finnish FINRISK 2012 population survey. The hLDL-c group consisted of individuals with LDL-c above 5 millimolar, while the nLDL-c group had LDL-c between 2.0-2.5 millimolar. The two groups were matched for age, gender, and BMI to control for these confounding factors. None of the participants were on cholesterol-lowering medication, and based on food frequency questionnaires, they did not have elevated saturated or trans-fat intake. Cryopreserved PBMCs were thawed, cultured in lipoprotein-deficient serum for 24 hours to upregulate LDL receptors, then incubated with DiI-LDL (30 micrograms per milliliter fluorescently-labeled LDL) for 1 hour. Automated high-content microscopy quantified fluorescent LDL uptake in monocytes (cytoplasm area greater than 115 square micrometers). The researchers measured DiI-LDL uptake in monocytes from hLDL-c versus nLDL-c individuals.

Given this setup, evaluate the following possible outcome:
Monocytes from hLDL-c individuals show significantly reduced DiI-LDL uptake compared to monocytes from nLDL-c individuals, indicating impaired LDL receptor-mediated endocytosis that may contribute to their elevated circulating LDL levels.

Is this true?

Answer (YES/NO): NO